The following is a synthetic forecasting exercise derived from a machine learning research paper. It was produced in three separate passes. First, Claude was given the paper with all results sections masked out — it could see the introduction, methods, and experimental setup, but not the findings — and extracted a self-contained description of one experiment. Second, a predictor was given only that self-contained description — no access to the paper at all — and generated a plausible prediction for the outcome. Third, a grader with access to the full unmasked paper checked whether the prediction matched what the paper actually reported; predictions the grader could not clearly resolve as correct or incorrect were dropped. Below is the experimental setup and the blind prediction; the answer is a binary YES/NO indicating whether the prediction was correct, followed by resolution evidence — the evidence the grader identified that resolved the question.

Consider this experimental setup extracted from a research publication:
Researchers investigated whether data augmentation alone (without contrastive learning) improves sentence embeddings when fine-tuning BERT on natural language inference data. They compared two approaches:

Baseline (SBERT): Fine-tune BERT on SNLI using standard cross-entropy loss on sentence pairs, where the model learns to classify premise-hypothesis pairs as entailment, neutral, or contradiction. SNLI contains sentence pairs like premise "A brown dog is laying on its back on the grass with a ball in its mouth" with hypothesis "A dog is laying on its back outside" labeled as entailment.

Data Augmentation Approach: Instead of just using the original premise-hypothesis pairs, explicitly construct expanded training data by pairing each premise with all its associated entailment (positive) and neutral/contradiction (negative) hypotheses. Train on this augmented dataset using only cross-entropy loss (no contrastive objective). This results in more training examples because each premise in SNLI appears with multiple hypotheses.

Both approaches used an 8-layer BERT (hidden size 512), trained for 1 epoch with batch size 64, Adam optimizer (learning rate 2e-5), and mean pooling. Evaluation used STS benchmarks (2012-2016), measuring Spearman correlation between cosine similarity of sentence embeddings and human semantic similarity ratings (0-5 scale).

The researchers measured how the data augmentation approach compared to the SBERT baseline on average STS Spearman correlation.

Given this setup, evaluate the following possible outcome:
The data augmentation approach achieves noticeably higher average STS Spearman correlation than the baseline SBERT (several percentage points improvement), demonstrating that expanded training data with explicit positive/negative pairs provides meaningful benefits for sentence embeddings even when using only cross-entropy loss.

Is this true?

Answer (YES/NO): NO